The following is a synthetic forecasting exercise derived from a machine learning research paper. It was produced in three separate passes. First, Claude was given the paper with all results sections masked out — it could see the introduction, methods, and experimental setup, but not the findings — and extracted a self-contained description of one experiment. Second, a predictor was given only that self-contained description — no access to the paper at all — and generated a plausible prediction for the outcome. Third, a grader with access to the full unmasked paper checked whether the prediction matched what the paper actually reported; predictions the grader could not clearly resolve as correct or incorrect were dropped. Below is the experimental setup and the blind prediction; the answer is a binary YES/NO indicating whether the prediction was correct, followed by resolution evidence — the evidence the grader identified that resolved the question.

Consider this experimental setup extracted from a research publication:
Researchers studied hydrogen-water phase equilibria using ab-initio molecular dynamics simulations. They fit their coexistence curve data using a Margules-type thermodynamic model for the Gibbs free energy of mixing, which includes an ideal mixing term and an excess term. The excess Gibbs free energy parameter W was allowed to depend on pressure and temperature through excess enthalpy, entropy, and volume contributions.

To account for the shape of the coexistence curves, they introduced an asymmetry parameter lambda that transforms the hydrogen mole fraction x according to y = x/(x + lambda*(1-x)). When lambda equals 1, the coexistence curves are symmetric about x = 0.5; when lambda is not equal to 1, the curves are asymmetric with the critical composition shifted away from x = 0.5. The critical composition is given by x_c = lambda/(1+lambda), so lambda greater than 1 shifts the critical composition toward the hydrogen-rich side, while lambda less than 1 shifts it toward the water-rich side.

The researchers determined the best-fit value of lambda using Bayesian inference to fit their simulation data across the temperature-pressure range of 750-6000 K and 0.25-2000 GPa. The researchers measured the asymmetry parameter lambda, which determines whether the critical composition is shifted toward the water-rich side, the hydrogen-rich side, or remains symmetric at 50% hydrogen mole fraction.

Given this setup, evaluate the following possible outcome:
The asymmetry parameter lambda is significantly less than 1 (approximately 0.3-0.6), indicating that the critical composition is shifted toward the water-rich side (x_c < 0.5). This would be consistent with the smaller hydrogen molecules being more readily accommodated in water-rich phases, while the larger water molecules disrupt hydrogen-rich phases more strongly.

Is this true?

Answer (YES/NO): NO